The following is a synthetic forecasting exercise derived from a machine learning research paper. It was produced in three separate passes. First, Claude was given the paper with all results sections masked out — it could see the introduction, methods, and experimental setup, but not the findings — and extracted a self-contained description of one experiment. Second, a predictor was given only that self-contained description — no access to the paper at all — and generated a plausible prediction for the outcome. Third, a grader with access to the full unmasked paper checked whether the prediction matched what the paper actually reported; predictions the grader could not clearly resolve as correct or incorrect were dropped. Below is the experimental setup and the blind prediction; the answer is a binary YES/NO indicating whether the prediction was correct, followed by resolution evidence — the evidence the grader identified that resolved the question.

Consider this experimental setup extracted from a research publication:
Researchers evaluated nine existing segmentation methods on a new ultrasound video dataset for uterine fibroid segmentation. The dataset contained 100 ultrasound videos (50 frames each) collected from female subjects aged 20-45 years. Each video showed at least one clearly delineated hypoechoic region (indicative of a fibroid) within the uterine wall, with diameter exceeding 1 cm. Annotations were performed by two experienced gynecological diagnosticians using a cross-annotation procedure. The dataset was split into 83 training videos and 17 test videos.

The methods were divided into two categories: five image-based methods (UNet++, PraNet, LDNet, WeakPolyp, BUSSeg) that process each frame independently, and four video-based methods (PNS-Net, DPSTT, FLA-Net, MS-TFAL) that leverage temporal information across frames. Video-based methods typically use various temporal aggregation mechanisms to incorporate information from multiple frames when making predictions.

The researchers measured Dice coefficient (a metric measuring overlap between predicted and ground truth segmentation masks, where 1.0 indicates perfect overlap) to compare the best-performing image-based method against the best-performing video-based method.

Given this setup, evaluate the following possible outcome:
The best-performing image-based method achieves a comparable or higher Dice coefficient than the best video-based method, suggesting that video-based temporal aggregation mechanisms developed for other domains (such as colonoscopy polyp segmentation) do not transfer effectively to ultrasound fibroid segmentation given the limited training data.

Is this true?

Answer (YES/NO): NO